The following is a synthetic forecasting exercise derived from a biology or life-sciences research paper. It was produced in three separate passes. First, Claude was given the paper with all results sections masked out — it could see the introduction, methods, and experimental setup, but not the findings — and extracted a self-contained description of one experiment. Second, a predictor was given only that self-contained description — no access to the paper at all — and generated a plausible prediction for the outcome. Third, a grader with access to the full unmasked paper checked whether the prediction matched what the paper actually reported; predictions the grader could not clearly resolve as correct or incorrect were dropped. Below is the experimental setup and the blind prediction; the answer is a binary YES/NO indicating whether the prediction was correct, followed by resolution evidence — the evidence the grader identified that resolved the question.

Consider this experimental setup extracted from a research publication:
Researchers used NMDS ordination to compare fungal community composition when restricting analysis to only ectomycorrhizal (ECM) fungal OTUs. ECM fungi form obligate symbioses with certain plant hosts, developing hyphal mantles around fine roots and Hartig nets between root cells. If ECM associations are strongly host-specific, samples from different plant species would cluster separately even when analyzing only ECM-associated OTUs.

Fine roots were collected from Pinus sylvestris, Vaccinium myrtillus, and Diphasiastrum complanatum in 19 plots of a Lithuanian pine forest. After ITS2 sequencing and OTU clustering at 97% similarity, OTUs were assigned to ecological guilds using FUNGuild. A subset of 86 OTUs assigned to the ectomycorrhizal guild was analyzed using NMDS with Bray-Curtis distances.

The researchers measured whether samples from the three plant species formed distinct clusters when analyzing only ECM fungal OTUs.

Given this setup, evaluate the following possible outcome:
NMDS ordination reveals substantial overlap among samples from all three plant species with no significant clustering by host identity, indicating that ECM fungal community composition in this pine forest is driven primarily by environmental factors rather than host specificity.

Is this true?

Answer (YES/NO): NO